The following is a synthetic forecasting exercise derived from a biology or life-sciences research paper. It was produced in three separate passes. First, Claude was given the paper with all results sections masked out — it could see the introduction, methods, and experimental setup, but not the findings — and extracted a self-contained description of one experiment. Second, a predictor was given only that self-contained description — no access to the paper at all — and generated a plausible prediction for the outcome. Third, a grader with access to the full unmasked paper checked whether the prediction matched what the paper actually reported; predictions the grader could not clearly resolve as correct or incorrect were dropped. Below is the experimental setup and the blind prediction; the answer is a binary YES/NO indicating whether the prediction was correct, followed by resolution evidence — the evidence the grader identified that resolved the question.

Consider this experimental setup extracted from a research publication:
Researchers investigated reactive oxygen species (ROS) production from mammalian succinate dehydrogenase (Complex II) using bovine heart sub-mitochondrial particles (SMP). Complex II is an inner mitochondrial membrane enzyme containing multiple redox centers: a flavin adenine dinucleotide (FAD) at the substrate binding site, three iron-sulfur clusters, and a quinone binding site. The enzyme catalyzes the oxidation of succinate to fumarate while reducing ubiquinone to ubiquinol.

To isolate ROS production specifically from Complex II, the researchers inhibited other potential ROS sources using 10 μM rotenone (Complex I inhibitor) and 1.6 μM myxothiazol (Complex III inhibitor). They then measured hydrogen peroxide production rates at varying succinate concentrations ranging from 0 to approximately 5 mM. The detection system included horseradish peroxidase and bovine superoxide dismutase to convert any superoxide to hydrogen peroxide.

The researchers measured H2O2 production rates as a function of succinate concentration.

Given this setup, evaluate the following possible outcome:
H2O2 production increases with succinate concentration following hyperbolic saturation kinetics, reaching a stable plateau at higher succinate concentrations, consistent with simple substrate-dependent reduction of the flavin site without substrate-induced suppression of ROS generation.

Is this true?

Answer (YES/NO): NO